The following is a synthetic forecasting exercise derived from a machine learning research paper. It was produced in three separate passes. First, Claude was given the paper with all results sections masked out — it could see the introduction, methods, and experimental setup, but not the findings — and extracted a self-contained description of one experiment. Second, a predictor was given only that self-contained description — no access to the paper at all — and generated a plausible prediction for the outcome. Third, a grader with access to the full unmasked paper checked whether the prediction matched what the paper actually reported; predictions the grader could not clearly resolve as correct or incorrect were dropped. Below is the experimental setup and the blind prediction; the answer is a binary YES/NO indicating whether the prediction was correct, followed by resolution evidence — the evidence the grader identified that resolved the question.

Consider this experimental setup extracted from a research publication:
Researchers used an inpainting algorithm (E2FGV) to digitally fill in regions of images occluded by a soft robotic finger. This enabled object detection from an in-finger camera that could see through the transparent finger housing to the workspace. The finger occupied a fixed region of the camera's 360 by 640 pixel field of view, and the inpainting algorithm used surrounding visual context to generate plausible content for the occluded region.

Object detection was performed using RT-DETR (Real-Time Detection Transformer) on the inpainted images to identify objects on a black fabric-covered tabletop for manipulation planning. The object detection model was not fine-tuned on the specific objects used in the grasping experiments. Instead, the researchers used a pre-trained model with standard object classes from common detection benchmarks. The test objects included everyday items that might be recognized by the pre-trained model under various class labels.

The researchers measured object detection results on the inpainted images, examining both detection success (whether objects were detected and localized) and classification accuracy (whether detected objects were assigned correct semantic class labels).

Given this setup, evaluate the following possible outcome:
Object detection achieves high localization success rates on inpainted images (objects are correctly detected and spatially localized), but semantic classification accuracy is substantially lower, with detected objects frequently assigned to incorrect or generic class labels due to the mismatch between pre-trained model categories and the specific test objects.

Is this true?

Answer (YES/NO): YES